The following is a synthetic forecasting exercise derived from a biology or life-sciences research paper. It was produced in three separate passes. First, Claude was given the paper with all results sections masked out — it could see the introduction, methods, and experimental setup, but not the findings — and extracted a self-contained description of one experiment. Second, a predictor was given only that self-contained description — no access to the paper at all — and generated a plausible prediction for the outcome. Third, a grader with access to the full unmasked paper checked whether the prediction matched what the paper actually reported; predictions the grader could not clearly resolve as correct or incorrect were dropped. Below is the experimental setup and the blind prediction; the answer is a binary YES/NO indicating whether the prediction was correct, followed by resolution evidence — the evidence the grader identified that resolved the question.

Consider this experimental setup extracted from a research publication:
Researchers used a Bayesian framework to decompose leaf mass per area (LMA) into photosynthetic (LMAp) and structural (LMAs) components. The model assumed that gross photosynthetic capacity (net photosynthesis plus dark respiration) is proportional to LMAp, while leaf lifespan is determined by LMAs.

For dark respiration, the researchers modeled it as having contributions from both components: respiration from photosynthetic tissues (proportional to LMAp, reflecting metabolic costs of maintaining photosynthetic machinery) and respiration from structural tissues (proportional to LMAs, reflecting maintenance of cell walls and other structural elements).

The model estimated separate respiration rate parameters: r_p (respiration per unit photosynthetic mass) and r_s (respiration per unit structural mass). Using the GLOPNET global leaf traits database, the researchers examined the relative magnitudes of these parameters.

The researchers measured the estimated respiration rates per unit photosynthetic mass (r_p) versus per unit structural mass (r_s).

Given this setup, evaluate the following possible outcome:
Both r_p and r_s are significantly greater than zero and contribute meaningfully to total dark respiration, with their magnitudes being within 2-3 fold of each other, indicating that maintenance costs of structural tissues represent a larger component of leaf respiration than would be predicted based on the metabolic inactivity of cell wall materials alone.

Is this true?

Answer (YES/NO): NO